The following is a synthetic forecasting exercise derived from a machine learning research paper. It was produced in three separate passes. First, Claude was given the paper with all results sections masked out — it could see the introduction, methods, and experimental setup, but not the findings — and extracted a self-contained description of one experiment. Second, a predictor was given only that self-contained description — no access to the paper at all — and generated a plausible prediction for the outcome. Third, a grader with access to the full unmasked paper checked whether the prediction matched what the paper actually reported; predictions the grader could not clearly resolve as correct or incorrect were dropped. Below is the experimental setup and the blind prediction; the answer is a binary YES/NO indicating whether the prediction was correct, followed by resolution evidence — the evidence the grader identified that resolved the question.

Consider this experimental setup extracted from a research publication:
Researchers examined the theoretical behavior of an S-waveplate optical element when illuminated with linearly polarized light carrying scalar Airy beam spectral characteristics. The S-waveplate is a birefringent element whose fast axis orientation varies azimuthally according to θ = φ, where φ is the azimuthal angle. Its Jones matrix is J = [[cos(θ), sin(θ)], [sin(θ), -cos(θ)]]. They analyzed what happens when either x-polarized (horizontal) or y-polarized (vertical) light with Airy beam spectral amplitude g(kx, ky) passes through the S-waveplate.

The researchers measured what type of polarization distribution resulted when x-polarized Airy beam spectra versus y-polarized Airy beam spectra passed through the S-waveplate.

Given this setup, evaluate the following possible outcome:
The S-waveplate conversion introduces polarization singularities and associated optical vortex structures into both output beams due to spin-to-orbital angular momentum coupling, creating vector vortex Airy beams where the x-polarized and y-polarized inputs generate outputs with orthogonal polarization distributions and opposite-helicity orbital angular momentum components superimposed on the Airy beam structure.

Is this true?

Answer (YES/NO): NO